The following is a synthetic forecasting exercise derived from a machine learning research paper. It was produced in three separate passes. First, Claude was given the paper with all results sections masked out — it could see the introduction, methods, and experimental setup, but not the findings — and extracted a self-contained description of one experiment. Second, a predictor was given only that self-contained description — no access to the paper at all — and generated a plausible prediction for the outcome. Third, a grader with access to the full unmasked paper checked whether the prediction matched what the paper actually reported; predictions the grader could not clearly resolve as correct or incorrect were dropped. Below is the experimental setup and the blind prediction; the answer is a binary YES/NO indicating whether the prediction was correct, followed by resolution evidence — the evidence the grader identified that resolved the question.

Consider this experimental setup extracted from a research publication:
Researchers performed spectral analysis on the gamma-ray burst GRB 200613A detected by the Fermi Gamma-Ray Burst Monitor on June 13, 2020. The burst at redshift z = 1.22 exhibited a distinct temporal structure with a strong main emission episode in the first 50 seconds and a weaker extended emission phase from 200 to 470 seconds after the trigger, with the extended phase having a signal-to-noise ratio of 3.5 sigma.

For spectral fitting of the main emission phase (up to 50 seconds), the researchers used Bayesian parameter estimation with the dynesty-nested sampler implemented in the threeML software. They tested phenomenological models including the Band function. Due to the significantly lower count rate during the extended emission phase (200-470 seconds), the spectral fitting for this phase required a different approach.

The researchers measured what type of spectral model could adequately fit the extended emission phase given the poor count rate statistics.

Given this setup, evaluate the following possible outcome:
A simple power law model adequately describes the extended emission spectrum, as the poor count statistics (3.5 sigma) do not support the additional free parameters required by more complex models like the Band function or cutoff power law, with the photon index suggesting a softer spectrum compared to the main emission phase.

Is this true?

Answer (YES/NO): YES